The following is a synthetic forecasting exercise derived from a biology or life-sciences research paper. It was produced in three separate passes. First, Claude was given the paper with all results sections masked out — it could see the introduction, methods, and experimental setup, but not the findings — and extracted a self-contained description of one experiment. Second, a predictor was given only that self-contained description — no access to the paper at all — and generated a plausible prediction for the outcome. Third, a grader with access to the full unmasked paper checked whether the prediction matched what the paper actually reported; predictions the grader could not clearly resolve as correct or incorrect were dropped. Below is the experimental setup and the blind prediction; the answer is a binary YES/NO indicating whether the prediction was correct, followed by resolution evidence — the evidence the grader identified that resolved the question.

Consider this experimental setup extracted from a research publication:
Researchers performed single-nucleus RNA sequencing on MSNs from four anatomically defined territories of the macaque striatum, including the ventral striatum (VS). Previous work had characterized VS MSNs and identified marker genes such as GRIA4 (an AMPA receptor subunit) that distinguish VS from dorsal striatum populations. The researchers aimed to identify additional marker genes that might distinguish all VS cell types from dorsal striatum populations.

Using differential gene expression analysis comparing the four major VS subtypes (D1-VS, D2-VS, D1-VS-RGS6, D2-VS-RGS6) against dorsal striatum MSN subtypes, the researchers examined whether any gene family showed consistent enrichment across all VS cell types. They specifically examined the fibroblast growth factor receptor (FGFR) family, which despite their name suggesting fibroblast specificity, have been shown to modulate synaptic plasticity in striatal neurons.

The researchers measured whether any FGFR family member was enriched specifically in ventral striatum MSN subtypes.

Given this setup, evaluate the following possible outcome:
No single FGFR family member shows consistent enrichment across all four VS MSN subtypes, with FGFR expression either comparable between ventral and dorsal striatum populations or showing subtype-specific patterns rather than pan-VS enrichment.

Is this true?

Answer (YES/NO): NO